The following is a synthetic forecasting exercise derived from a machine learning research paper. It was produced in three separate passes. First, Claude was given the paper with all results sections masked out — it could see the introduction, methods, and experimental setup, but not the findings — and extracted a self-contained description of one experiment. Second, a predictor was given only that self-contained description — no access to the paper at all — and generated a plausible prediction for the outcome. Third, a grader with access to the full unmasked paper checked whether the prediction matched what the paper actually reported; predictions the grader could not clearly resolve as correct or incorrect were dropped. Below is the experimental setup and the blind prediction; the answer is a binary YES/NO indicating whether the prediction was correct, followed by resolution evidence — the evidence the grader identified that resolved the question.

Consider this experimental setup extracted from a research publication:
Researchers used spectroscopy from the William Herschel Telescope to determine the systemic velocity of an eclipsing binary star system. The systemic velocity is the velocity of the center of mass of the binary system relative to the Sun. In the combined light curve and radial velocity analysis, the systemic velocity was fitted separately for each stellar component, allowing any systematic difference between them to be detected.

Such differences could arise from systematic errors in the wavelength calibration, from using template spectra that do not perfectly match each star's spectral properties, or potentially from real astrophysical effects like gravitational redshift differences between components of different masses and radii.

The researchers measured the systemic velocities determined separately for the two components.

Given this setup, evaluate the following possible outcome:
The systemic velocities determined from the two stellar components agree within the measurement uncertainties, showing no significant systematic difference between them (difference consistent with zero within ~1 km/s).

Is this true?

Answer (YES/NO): NO